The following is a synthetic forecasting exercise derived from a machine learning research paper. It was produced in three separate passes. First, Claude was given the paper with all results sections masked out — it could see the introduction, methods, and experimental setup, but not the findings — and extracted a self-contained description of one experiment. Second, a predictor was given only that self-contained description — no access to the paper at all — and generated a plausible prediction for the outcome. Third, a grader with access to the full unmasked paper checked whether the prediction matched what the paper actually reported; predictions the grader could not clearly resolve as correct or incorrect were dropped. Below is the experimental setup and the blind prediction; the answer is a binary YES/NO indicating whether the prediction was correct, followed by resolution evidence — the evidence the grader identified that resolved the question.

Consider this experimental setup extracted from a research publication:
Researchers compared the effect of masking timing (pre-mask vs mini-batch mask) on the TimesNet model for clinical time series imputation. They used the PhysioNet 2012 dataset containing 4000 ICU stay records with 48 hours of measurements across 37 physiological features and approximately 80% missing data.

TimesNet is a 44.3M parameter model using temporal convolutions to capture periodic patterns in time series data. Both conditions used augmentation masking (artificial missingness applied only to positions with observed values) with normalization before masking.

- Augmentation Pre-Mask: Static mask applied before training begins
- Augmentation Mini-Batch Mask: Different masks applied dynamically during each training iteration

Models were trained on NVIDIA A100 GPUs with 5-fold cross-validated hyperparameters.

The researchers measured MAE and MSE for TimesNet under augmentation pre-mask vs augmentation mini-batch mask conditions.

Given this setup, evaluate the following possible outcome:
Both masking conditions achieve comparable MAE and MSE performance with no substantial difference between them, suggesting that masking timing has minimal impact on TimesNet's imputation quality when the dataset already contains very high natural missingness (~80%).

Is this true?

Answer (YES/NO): NO